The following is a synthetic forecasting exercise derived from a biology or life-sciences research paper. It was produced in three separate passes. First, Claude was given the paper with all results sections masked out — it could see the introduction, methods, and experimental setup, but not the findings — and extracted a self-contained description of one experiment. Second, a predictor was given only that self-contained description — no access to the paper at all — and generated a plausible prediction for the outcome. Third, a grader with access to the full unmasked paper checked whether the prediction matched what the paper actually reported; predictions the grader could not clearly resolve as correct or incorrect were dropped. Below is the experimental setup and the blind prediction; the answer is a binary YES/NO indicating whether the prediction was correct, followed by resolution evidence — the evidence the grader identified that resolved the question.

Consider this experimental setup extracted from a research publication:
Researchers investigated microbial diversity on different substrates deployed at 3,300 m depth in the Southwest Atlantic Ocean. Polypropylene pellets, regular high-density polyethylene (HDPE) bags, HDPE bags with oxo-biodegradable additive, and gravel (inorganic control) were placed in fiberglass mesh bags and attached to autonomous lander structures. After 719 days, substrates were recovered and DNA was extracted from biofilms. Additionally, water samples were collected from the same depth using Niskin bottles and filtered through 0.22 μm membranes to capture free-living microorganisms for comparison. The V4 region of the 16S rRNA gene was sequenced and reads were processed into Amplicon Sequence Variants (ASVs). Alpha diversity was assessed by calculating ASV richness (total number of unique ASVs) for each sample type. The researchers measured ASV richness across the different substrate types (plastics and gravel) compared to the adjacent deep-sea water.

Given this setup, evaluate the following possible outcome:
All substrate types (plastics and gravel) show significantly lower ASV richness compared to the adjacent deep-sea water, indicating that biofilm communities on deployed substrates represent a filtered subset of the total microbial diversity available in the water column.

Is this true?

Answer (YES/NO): NO